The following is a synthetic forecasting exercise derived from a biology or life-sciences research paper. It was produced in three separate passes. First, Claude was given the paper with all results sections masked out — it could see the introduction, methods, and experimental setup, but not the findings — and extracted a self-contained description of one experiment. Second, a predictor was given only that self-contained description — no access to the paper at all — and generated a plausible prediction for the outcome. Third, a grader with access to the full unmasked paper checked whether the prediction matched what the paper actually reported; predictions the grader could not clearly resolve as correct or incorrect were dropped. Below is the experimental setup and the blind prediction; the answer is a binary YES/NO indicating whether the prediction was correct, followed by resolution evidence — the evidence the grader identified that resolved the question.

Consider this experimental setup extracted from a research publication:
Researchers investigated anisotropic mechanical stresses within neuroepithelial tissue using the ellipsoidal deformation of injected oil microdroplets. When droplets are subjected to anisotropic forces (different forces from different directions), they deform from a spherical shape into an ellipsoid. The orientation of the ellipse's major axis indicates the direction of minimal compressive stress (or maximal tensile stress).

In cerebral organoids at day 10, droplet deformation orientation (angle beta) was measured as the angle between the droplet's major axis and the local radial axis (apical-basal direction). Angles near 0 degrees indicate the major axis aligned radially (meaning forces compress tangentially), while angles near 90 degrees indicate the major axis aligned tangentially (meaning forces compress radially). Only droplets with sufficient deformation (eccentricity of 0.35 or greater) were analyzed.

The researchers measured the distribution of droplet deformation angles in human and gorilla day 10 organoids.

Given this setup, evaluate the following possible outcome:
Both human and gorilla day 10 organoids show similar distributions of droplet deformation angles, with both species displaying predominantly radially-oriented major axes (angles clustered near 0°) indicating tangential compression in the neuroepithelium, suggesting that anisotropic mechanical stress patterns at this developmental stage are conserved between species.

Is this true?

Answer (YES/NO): NO